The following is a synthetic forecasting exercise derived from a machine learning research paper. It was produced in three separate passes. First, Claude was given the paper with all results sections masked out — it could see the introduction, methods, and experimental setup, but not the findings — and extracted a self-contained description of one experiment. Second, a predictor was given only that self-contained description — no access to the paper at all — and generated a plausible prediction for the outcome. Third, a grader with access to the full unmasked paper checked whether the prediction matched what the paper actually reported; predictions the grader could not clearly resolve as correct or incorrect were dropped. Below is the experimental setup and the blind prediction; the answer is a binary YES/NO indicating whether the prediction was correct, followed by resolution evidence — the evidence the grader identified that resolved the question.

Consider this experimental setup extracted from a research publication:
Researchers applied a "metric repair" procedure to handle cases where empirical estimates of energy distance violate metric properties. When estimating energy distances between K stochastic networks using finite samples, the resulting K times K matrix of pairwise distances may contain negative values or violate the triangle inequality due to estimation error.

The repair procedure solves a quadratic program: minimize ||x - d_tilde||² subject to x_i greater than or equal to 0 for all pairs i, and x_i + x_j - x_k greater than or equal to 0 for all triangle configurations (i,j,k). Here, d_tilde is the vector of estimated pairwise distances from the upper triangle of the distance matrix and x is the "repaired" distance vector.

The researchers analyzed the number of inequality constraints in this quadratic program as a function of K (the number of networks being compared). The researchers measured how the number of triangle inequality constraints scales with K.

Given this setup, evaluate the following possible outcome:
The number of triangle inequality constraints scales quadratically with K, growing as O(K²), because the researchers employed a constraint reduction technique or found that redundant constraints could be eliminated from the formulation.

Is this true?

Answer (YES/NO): NO